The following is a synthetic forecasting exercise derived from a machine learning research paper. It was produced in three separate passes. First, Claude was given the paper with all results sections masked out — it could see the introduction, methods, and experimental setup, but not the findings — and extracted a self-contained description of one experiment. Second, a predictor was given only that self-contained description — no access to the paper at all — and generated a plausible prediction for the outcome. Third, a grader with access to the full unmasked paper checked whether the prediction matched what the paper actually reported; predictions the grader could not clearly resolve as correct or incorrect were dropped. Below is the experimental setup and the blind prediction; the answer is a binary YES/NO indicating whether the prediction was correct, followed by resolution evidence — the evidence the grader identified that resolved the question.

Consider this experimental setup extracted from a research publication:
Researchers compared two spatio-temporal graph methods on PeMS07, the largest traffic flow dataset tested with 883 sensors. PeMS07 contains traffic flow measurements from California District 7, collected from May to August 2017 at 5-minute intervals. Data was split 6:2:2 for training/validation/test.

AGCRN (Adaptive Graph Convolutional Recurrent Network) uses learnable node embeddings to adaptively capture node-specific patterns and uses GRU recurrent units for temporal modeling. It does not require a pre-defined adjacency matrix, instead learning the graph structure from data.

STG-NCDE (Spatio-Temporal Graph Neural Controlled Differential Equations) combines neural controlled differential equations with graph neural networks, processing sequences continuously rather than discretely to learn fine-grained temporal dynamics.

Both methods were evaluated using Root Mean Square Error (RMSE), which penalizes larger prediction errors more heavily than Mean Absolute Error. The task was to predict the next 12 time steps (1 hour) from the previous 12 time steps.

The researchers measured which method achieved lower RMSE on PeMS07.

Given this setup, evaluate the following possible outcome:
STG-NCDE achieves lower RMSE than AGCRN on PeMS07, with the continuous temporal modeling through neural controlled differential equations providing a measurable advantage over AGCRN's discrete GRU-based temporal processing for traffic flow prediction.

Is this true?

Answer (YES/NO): YES